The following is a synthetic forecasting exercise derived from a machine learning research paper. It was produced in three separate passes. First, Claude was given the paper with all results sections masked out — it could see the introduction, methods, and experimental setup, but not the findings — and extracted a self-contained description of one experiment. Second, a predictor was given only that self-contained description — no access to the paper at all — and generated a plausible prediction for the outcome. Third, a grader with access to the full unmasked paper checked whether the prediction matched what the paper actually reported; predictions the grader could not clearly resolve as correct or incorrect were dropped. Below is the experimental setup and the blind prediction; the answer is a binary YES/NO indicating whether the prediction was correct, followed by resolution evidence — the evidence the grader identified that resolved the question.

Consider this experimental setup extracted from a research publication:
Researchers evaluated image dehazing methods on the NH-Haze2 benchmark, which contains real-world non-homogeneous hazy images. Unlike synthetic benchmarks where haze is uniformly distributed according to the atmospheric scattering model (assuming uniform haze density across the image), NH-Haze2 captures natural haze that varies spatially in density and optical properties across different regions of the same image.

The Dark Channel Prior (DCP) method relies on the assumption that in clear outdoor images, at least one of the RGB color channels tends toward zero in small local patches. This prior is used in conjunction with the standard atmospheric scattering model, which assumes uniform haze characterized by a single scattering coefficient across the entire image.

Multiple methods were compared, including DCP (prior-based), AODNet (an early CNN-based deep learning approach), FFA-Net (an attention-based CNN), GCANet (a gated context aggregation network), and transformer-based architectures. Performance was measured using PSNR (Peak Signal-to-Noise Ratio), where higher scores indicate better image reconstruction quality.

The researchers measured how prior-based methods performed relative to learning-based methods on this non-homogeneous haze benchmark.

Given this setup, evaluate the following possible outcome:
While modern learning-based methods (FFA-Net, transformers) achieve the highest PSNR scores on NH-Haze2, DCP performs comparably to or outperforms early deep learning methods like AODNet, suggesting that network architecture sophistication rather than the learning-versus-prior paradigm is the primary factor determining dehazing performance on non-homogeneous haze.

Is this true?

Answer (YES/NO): NO